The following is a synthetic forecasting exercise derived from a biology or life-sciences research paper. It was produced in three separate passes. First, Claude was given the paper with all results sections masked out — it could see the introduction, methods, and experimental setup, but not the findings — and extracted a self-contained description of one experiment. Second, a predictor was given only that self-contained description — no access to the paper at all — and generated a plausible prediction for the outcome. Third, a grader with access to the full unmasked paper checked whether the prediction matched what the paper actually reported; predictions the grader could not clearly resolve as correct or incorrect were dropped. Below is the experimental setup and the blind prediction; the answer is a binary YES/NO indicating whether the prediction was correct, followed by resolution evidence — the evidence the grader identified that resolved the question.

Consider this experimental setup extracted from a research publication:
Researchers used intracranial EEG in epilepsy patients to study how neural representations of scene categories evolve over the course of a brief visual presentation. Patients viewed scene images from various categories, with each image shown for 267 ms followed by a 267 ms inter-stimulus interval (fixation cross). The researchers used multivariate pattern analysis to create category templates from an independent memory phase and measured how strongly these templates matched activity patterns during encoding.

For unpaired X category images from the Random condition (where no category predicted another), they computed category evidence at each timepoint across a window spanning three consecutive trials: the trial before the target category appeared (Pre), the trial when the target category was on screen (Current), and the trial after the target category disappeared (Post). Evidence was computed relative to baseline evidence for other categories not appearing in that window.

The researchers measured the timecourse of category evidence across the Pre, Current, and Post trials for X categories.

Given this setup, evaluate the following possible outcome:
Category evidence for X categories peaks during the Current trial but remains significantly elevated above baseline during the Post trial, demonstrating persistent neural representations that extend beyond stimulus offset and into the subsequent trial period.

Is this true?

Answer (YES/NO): NO